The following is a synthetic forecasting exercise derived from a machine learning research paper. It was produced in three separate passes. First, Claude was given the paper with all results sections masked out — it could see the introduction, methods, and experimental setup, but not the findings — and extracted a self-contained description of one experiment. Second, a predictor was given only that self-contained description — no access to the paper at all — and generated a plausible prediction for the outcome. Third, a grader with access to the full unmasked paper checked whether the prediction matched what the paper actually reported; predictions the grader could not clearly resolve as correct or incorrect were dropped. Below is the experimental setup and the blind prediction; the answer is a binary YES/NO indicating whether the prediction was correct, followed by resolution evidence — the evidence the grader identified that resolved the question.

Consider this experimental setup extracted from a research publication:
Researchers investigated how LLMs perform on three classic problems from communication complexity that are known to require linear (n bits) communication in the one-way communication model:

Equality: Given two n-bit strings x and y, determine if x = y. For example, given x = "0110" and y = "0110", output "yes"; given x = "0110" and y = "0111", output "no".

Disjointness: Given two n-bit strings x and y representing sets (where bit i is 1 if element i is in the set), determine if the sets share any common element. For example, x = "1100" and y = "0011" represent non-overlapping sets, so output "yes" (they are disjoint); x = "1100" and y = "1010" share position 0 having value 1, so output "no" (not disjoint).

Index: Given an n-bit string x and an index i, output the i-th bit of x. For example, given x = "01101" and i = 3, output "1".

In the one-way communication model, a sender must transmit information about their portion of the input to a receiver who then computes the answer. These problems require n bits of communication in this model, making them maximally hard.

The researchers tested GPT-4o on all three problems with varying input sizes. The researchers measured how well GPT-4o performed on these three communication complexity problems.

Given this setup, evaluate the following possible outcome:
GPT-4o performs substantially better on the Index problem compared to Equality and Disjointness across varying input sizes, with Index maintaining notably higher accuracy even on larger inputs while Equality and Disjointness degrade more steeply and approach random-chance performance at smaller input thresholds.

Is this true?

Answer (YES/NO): NO